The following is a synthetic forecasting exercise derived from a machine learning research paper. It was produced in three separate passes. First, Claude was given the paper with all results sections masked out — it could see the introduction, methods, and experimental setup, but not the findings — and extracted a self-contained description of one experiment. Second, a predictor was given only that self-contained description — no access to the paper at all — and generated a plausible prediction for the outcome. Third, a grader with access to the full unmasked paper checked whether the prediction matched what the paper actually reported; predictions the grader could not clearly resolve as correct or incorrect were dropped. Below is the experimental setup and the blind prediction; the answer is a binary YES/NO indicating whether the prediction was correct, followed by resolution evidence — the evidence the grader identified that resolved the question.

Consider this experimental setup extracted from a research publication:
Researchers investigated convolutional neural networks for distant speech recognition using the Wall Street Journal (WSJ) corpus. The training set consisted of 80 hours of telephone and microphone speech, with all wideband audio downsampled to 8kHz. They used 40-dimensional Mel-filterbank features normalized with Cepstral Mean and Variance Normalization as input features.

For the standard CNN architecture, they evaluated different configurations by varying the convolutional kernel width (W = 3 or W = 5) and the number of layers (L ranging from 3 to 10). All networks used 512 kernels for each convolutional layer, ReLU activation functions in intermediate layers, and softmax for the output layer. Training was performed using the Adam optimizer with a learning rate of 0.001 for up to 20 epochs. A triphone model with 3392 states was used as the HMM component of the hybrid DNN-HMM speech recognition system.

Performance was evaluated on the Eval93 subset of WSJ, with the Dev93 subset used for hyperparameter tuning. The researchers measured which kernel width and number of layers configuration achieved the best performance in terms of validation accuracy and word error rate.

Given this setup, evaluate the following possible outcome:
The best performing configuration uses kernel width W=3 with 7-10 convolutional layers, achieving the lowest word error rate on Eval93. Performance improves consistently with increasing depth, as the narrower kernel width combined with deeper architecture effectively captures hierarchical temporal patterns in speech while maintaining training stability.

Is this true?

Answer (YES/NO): NO